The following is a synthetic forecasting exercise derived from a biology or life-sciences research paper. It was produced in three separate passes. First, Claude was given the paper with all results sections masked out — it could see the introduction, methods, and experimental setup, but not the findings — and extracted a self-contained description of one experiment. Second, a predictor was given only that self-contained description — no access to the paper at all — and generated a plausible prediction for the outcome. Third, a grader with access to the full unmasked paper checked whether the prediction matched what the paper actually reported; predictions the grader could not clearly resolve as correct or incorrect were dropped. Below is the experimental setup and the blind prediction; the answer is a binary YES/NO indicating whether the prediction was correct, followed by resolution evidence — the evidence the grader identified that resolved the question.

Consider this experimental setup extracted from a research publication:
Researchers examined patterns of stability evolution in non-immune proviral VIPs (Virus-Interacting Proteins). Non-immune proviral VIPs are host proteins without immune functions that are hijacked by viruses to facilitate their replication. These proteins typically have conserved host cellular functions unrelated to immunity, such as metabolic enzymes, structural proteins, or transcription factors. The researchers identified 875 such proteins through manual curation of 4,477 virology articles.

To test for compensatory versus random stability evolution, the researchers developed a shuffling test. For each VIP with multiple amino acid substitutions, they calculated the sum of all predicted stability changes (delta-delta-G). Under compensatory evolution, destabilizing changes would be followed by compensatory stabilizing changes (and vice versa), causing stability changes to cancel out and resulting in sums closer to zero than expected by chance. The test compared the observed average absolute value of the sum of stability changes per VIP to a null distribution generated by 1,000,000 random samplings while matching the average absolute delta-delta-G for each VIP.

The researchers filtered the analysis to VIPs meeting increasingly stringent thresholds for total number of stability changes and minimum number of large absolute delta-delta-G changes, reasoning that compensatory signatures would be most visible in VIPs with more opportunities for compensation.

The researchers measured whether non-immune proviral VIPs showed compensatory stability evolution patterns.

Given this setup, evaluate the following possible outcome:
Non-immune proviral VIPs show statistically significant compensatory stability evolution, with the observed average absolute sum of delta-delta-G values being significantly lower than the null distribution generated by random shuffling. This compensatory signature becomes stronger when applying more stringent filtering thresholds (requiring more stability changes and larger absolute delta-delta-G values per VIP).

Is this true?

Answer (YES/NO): YES